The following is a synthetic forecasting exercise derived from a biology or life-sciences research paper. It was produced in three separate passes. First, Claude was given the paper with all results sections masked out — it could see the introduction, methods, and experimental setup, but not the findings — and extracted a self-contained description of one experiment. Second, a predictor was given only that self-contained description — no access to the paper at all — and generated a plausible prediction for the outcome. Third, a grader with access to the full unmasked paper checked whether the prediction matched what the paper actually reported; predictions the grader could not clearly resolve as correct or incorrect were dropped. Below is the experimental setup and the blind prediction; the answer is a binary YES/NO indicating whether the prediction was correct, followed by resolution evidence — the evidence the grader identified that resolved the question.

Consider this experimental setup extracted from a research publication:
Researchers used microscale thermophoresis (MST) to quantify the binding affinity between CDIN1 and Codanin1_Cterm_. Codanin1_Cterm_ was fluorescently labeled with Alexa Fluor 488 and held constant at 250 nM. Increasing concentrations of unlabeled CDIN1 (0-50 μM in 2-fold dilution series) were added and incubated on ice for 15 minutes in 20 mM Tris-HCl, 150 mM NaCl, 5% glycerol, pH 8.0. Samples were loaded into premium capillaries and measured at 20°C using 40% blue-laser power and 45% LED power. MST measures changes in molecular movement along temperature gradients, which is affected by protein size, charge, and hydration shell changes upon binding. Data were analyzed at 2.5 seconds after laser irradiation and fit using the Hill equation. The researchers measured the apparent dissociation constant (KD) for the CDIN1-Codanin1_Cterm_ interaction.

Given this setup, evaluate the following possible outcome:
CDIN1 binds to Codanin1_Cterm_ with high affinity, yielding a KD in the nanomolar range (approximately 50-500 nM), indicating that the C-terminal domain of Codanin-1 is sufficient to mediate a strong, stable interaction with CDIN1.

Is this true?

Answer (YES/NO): YES